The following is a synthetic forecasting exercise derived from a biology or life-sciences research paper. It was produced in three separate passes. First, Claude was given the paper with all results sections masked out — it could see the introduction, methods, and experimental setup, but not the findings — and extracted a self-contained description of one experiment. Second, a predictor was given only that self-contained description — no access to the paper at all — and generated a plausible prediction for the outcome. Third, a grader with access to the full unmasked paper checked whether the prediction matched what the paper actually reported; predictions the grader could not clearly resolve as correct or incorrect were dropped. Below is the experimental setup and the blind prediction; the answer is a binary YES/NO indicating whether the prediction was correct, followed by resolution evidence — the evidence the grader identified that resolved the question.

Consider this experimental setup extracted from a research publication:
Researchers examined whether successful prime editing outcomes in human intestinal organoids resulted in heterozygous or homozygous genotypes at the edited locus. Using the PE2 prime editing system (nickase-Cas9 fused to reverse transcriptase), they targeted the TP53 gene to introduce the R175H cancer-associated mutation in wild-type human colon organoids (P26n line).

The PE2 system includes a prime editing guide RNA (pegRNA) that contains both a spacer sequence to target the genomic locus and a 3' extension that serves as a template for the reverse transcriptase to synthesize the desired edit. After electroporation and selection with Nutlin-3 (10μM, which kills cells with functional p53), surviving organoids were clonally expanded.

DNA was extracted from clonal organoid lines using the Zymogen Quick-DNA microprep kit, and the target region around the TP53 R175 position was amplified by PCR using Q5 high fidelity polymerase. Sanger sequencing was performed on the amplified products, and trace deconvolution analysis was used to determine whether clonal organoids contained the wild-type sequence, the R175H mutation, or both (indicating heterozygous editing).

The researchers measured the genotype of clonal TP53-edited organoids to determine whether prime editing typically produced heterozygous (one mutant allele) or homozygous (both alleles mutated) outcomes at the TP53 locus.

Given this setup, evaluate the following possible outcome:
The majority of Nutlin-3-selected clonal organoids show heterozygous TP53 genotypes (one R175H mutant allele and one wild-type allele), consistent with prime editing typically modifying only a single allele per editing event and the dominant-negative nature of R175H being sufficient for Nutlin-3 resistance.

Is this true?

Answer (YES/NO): NO